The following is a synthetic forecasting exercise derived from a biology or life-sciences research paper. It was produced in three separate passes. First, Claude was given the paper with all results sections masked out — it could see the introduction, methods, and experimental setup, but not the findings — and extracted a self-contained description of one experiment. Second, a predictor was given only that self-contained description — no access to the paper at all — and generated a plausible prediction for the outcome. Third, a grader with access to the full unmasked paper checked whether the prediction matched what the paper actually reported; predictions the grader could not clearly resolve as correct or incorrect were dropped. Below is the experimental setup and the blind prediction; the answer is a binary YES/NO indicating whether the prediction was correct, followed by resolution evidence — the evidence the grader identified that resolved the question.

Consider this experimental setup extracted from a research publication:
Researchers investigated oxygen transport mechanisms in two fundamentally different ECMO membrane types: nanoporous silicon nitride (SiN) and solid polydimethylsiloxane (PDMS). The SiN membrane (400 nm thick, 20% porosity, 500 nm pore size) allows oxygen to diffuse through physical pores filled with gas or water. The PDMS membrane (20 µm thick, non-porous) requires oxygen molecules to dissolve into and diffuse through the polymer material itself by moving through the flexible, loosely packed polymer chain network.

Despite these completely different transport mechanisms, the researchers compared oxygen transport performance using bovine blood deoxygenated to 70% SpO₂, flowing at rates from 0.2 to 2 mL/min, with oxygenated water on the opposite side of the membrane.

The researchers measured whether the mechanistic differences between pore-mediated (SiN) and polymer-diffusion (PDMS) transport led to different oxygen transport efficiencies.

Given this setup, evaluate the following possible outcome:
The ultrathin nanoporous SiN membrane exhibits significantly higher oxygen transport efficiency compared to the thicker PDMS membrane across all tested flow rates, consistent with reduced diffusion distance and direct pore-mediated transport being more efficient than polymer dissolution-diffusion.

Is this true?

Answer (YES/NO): NO